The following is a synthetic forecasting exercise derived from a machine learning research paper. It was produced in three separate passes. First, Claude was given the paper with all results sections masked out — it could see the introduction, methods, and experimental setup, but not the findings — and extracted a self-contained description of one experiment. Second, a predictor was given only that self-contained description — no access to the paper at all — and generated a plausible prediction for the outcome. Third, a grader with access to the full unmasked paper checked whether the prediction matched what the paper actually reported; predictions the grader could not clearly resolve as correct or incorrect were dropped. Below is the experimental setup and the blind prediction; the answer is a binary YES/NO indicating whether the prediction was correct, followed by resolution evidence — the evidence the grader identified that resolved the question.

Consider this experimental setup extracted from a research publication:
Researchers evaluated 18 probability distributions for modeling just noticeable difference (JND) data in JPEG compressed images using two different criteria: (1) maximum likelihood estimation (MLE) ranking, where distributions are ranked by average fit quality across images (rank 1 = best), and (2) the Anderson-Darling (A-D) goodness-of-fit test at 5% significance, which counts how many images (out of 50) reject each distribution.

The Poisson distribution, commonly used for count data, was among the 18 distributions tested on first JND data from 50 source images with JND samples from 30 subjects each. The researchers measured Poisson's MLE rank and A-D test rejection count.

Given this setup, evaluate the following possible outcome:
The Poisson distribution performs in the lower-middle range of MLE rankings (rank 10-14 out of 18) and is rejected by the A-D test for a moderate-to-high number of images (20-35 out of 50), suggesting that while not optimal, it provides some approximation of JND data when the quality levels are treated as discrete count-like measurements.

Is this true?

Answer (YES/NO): NO